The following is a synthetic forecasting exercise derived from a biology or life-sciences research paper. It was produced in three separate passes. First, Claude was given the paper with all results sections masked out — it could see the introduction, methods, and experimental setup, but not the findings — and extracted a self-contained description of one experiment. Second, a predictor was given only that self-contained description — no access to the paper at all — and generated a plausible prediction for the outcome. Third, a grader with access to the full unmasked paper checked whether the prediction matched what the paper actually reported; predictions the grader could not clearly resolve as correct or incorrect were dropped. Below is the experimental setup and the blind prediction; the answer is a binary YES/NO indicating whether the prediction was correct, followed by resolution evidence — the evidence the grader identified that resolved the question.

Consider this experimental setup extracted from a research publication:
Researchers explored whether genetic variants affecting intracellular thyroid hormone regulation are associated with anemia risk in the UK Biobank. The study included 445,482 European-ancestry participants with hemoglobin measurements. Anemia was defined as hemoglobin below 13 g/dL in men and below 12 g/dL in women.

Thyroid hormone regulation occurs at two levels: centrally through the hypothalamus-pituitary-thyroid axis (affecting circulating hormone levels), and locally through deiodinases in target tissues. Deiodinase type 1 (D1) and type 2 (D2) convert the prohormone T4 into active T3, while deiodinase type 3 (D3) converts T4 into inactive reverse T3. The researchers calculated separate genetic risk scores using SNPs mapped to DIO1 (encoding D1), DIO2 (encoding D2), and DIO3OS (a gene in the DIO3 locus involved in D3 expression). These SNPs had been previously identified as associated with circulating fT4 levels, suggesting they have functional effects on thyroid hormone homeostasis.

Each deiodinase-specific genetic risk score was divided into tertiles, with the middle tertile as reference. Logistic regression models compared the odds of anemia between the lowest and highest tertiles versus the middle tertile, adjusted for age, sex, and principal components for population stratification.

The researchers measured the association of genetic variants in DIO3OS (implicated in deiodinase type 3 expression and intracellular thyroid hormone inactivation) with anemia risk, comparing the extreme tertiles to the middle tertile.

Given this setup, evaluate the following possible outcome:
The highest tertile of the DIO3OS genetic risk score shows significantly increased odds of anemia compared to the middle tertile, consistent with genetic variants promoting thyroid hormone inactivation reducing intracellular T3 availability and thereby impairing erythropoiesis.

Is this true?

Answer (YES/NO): NO